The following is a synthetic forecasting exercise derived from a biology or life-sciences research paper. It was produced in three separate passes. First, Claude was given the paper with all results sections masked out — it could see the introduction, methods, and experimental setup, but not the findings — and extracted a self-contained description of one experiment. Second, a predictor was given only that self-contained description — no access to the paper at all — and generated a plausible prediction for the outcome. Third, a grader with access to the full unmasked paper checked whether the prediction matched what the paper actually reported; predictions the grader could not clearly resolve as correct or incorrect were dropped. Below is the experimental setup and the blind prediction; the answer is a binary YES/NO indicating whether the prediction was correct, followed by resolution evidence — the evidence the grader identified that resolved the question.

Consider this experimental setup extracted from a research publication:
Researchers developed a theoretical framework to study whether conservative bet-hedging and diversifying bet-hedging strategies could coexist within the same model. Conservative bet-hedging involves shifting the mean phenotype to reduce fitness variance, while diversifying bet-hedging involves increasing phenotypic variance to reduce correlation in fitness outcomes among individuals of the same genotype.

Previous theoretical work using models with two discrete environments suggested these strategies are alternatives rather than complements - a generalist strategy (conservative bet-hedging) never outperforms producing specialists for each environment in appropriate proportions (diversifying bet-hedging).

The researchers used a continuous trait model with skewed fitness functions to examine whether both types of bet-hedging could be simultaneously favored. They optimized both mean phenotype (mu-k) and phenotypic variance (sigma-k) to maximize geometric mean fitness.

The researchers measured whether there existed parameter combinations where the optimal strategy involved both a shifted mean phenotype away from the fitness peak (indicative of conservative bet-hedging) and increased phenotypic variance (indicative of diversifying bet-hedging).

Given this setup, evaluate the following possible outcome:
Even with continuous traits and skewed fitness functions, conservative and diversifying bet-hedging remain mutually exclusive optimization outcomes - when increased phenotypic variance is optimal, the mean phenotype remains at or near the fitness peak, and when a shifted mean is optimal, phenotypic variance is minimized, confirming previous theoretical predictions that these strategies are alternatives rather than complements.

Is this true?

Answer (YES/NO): NO